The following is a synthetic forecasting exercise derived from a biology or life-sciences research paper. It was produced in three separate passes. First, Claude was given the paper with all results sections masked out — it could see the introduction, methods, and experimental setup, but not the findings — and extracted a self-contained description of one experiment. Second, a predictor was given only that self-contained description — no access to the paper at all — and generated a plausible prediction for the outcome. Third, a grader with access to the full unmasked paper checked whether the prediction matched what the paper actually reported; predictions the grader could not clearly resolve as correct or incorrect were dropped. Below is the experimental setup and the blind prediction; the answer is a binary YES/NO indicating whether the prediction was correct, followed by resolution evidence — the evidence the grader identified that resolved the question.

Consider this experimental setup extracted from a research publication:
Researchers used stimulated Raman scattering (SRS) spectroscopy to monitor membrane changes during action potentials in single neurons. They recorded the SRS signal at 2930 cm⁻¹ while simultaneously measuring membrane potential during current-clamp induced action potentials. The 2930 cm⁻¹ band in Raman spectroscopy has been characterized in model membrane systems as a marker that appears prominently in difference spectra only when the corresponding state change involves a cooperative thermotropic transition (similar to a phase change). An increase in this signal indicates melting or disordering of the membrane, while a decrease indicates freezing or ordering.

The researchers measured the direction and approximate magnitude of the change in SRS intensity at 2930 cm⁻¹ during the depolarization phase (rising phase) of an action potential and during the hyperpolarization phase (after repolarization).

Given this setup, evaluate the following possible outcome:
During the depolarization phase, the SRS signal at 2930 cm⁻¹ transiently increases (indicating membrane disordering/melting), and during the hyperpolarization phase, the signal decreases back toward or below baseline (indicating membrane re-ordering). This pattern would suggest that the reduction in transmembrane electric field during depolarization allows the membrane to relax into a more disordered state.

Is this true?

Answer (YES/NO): NO